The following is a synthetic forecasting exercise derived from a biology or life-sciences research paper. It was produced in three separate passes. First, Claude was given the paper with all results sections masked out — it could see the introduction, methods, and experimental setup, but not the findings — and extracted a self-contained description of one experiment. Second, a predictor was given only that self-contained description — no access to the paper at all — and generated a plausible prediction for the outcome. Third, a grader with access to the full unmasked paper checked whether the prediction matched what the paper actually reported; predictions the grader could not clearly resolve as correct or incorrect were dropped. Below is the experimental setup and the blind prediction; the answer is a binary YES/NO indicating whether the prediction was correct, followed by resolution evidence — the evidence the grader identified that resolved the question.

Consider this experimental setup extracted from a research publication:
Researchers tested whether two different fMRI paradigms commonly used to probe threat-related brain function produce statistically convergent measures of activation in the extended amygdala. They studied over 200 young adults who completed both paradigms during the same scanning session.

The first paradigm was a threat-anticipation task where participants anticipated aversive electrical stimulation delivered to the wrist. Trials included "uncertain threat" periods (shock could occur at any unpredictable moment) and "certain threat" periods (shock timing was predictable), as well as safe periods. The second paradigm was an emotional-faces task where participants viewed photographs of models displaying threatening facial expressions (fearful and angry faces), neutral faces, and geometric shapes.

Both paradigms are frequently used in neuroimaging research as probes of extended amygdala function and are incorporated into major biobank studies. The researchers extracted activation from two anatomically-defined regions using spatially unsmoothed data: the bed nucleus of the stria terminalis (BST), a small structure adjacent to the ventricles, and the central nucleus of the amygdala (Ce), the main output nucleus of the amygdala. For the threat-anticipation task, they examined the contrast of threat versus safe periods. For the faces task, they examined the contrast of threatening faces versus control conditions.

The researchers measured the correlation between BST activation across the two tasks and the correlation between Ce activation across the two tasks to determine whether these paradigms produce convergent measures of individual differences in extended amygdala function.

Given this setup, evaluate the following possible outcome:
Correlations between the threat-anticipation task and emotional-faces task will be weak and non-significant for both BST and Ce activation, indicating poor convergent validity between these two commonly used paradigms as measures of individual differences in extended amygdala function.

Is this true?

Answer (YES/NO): NO